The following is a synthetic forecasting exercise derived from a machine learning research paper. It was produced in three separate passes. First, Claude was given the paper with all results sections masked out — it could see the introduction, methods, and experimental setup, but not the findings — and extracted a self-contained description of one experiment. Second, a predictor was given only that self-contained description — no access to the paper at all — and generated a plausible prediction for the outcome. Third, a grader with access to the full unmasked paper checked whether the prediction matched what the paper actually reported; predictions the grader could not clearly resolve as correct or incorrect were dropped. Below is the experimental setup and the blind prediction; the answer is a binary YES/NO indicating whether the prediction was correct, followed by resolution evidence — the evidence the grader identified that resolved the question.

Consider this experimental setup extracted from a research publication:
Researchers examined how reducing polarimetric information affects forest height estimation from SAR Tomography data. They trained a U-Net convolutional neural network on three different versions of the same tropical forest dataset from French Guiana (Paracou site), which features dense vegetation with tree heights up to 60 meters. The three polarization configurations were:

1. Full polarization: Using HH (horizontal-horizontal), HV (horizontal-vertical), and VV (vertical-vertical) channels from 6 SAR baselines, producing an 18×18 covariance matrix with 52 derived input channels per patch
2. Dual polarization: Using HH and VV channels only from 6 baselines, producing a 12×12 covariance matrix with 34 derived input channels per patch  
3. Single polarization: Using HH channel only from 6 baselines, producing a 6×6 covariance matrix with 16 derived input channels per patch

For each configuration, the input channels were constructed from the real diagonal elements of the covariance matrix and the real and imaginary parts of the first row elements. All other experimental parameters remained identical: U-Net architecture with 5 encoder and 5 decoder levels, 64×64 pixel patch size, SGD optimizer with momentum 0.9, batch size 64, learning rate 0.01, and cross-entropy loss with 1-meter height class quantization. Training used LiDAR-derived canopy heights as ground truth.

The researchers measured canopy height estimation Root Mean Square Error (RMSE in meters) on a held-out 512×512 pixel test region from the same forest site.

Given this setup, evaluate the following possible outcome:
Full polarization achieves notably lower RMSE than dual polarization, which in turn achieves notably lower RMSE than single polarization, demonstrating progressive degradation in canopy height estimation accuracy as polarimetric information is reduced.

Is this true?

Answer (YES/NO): NO